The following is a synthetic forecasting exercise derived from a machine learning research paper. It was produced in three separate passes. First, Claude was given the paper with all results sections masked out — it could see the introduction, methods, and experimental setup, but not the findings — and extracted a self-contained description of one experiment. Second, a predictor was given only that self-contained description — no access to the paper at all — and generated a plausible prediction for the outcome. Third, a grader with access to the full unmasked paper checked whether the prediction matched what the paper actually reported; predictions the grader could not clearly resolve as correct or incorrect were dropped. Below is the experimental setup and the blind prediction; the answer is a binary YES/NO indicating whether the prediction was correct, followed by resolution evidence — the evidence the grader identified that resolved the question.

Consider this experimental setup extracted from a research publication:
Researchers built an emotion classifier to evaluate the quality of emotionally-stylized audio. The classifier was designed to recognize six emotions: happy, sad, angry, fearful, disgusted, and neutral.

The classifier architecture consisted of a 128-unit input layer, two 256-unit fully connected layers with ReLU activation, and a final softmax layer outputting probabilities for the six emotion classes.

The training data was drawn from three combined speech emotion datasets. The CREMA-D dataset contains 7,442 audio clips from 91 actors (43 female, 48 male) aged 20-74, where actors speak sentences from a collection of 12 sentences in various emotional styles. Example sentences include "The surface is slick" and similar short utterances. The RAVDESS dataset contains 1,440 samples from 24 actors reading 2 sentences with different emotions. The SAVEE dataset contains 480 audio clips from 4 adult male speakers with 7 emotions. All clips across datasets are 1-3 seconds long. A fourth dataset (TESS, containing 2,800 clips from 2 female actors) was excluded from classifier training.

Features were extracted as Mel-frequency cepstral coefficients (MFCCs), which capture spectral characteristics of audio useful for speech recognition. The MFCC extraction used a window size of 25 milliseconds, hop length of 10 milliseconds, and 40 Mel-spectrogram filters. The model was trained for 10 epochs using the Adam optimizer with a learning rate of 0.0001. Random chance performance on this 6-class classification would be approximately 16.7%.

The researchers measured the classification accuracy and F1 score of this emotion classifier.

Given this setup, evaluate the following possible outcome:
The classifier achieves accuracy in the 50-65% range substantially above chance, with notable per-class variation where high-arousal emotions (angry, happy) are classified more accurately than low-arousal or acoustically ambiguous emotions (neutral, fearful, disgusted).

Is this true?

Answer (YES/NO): NO